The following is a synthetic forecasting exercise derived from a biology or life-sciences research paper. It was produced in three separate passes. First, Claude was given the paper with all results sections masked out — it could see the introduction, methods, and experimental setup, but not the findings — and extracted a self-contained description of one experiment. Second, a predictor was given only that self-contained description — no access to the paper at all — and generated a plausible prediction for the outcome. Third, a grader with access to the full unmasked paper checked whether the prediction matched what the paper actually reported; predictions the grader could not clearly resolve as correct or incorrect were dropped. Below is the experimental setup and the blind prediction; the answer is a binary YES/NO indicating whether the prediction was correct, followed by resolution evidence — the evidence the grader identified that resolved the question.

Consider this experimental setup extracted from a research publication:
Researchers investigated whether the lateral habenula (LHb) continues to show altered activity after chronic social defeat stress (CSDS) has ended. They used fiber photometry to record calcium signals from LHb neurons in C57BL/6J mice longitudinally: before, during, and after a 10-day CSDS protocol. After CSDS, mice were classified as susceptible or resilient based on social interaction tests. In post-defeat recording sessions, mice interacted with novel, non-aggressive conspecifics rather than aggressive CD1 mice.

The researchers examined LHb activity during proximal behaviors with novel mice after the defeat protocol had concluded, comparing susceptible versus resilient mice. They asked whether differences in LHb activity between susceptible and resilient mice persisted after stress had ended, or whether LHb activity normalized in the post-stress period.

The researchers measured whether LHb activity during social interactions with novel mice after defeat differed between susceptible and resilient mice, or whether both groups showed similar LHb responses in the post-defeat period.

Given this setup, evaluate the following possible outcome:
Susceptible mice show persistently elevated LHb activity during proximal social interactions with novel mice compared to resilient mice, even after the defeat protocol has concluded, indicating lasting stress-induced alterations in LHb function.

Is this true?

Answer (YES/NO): NO